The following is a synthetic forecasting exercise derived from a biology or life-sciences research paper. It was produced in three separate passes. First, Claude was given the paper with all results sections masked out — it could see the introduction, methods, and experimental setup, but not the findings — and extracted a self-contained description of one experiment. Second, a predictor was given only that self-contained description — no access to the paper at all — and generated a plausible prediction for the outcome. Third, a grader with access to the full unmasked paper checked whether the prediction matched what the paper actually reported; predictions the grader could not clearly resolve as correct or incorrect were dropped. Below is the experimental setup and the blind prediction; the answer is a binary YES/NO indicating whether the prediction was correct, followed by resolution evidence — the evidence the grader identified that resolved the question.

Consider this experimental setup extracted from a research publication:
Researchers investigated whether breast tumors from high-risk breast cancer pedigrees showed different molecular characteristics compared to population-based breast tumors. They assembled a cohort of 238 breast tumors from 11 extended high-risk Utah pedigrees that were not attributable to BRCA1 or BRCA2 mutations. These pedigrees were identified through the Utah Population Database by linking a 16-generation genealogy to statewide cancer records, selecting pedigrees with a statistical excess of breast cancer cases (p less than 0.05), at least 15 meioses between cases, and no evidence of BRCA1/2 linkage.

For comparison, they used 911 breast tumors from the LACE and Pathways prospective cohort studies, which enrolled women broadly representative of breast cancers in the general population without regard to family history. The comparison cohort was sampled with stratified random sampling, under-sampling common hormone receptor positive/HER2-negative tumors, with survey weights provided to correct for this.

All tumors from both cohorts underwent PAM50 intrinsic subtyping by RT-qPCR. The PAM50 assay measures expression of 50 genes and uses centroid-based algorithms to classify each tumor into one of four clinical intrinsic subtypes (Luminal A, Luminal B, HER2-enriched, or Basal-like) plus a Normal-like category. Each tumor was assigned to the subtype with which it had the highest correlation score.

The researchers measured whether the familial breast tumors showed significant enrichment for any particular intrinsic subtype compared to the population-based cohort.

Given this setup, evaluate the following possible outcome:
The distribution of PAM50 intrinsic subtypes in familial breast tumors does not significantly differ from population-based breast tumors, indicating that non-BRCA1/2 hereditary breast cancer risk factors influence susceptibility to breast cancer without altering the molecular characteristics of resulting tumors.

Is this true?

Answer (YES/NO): NO